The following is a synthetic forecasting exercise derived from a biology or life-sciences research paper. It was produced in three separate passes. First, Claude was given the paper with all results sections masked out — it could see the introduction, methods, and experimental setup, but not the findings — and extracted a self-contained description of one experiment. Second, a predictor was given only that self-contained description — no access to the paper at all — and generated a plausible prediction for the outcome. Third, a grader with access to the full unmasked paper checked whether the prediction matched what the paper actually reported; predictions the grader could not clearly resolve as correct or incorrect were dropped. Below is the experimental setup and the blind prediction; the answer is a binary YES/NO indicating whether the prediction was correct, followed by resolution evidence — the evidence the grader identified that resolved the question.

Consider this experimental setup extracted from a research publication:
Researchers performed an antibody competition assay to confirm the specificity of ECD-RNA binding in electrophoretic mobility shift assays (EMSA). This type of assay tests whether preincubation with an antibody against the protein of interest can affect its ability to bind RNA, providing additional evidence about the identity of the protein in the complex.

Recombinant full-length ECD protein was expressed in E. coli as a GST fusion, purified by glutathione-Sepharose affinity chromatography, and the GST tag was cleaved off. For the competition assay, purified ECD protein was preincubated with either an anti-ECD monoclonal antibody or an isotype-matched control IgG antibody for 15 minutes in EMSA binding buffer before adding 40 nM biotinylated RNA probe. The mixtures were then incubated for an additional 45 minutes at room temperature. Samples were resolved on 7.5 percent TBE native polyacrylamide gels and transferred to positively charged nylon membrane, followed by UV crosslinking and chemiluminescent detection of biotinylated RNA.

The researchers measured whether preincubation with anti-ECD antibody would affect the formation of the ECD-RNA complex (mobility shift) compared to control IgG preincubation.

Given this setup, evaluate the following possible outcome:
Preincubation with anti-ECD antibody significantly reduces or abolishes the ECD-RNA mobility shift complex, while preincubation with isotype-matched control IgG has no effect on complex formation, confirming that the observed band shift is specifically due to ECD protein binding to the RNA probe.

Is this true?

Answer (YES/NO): YES